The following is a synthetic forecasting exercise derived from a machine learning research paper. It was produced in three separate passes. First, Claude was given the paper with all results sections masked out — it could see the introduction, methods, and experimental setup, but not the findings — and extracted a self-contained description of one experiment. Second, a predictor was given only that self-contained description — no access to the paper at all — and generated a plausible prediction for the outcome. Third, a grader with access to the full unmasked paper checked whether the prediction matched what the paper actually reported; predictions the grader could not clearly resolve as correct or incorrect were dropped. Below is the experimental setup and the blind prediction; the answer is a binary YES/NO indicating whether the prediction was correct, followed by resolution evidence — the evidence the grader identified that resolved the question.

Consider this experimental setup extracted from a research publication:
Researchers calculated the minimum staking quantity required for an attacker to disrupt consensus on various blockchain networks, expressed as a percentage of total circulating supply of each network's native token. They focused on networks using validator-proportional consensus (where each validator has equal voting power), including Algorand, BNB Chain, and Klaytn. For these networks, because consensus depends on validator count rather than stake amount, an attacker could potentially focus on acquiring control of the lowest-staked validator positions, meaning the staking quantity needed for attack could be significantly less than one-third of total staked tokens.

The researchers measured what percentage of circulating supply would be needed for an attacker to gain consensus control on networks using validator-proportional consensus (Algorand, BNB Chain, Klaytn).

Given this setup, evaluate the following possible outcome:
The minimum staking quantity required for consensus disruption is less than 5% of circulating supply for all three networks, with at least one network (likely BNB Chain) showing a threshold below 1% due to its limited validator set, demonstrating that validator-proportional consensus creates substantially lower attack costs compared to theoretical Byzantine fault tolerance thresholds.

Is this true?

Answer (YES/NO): NO